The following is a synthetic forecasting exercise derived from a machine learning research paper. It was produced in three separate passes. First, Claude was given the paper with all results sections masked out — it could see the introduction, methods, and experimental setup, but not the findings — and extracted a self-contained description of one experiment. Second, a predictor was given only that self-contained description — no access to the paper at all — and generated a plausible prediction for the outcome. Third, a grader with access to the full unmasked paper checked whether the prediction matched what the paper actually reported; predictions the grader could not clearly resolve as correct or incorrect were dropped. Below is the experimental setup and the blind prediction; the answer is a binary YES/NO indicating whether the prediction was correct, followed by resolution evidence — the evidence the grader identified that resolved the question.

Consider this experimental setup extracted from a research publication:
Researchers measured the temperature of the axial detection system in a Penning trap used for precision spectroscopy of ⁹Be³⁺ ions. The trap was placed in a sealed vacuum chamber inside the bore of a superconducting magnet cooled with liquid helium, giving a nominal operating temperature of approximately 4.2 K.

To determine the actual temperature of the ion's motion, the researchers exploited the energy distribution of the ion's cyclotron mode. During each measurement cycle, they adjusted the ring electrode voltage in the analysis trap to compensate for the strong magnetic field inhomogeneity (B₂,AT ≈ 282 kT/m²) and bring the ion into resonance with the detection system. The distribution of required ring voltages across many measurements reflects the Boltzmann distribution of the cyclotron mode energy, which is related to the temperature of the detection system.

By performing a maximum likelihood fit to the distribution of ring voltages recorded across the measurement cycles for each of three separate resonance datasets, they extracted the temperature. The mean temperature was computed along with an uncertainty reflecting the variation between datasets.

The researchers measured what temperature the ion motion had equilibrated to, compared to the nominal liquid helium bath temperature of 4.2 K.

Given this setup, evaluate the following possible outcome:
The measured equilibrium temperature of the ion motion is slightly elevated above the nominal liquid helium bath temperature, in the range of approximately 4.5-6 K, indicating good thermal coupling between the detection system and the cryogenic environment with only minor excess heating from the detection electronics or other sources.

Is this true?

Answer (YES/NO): NO